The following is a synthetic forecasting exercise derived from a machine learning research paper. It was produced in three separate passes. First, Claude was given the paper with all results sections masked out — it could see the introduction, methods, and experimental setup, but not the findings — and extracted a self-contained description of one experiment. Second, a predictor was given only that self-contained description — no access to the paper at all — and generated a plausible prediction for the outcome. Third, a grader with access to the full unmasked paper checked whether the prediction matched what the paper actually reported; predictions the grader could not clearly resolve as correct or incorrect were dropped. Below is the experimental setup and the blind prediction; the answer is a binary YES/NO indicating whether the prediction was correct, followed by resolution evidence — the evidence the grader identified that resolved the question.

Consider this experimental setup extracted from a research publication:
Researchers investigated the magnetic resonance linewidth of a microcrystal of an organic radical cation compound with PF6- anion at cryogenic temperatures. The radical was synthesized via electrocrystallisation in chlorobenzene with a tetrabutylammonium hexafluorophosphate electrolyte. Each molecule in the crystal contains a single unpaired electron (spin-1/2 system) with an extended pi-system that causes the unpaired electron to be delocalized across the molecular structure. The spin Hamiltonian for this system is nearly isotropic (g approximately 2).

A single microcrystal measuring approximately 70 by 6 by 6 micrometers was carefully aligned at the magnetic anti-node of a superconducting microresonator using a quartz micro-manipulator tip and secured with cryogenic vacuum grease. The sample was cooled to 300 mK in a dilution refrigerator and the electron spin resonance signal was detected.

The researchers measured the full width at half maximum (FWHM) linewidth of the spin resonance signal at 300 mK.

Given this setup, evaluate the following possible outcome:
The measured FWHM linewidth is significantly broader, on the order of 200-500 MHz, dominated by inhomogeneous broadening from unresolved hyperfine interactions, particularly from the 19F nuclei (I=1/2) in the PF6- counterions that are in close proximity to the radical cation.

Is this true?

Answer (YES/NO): NO